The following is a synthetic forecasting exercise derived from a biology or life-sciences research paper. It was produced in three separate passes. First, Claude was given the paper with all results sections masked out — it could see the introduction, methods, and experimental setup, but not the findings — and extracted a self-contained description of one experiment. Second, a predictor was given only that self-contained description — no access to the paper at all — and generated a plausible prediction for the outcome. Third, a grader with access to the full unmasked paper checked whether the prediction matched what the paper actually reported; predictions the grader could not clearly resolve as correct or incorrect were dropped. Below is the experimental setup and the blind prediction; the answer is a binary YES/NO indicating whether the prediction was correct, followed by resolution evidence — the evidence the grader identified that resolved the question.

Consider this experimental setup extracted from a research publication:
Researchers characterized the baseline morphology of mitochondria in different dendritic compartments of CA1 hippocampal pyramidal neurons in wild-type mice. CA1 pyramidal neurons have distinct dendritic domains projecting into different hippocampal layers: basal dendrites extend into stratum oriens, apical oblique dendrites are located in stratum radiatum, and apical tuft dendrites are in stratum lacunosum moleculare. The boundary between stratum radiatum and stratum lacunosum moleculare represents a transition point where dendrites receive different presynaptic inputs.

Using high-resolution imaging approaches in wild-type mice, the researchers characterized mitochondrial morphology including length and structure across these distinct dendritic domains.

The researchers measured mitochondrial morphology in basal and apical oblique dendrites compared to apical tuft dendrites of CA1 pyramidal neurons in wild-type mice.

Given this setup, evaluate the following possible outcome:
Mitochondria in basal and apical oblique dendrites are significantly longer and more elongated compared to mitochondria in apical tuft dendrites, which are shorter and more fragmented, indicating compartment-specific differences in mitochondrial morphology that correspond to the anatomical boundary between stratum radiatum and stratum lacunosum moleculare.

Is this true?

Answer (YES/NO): NO